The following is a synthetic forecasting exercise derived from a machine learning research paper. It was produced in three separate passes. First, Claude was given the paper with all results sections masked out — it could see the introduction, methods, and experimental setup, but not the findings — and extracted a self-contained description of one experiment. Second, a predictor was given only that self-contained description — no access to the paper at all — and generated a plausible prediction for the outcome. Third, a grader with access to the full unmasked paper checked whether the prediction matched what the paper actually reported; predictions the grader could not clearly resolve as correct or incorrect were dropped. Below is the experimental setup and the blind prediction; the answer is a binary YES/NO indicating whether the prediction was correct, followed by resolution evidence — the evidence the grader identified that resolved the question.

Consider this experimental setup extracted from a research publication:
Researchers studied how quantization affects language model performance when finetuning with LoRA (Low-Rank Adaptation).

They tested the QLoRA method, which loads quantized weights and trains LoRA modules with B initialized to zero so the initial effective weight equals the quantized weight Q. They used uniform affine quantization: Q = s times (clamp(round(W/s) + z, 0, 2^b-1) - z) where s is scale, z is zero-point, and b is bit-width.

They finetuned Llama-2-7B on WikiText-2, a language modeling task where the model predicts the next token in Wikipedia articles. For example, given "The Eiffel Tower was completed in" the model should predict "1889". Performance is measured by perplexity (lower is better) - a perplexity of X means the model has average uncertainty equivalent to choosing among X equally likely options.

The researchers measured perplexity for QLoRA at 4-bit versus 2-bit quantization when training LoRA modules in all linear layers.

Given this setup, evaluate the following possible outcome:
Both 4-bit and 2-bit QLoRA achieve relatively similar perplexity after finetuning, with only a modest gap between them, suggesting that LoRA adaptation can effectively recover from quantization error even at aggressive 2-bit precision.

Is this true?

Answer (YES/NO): NO